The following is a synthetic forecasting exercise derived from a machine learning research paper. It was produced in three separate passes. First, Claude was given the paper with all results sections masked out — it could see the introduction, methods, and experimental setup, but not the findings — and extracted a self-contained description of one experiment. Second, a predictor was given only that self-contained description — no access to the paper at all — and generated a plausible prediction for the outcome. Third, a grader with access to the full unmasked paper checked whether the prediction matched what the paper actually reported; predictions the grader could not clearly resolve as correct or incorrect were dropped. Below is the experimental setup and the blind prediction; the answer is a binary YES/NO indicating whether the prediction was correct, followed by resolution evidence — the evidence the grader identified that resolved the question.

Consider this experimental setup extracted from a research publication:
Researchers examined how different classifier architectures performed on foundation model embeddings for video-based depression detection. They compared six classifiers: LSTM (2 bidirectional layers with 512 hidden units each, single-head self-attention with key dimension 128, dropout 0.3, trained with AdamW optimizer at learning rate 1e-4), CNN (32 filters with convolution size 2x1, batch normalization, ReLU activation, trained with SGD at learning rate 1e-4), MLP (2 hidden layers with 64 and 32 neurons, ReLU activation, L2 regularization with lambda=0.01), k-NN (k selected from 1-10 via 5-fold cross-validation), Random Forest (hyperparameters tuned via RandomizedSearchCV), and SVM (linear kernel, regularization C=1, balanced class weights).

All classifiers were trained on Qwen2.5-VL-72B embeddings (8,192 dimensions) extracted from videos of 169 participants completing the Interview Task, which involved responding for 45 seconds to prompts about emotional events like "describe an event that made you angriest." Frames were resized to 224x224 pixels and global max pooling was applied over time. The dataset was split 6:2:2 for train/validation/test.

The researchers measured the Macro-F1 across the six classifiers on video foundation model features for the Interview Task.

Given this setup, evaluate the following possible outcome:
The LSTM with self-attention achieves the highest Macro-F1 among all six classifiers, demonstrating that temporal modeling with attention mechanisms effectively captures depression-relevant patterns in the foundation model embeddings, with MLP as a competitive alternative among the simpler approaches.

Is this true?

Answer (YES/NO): NO